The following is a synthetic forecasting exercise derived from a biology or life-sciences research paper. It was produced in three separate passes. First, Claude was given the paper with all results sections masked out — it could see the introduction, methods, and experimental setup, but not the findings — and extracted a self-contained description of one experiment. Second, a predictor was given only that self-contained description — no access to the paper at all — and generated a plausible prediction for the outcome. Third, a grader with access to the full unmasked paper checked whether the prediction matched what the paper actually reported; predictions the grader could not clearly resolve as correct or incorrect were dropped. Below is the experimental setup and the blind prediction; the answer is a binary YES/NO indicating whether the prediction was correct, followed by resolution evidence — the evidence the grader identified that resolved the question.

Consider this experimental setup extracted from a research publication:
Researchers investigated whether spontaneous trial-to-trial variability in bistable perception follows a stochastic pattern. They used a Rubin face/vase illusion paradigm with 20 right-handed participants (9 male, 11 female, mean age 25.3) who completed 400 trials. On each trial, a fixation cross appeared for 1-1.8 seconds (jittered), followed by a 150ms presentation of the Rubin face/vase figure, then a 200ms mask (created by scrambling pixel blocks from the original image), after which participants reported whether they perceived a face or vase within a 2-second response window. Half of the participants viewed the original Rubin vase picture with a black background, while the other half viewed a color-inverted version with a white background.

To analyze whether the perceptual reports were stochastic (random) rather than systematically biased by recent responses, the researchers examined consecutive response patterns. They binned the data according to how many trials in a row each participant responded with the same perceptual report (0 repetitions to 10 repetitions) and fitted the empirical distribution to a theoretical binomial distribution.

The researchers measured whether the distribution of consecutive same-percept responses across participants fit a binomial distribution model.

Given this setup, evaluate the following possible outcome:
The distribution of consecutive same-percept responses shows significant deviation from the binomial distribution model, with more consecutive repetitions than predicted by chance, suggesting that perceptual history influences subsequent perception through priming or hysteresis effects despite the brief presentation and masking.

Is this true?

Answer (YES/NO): NO